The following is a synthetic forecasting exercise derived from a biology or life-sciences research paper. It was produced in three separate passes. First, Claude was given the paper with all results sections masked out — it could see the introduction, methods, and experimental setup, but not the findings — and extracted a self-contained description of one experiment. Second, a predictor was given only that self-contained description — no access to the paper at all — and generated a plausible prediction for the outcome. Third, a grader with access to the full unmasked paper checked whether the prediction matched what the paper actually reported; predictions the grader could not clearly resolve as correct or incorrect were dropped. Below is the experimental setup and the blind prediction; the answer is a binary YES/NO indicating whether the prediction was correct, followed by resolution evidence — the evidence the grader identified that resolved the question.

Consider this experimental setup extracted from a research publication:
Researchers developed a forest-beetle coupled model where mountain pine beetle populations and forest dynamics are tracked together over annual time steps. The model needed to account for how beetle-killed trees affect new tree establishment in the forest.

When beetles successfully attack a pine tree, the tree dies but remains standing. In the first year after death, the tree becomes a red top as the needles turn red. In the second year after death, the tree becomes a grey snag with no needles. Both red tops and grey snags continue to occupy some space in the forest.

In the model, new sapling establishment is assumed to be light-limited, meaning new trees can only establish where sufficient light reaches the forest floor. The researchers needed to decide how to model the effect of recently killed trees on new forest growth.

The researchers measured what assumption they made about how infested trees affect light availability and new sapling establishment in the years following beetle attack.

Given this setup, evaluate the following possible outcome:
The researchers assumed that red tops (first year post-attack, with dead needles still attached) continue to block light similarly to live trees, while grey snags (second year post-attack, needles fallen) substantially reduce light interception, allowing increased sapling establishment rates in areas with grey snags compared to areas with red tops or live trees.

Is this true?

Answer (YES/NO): NO